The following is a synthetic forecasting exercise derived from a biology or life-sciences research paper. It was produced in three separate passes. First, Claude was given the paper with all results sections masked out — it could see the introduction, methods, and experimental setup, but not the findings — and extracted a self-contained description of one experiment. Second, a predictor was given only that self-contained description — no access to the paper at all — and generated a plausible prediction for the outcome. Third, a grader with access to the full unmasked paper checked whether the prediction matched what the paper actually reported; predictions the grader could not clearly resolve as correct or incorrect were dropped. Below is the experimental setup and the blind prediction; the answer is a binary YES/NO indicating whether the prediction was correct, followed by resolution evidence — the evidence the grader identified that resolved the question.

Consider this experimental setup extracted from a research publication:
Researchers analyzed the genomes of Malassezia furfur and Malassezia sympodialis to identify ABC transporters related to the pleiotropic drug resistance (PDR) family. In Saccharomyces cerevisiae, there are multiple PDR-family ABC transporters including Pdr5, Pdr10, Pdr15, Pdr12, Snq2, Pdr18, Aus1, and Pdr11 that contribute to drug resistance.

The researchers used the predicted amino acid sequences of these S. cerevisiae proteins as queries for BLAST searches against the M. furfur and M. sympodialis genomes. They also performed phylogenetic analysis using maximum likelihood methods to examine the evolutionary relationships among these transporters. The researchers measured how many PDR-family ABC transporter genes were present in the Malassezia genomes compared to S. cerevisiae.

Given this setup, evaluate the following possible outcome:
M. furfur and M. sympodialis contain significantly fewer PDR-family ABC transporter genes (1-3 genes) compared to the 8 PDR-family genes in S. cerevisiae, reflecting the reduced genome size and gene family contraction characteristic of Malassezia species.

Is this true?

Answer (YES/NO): YES